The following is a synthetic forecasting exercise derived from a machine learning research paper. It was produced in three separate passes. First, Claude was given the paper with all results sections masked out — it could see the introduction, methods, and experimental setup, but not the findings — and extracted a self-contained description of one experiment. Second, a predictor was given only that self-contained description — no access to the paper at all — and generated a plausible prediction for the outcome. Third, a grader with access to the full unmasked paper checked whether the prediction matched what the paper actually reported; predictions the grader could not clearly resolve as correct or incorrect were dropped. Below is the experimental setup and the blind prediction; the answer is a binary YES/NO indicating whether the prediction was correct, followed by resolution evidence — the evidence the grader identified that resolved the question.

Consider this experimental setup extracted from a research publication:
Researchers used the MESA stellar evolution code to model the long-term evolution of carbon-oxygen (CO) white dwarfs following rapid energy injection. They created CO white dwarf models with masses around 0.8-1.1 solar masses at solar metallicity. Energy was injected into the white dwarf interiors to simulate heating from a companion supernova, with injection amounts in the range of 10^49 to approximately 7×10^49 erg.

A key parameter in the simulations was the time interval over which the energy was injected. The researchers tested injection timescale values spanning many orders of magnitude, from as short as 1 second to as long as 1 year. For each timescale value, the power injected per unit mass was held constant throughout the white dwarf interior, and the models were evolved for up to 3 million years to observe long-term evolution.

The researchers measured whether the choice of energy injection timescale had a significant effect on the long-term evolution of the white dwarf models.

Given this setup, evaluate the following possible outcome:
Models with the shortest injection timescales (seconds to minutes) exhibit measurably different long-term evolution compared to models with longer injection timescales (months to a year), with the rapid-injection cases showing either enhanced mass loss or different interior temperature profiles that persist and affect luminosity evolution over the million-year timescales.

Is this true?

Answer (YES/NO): NO